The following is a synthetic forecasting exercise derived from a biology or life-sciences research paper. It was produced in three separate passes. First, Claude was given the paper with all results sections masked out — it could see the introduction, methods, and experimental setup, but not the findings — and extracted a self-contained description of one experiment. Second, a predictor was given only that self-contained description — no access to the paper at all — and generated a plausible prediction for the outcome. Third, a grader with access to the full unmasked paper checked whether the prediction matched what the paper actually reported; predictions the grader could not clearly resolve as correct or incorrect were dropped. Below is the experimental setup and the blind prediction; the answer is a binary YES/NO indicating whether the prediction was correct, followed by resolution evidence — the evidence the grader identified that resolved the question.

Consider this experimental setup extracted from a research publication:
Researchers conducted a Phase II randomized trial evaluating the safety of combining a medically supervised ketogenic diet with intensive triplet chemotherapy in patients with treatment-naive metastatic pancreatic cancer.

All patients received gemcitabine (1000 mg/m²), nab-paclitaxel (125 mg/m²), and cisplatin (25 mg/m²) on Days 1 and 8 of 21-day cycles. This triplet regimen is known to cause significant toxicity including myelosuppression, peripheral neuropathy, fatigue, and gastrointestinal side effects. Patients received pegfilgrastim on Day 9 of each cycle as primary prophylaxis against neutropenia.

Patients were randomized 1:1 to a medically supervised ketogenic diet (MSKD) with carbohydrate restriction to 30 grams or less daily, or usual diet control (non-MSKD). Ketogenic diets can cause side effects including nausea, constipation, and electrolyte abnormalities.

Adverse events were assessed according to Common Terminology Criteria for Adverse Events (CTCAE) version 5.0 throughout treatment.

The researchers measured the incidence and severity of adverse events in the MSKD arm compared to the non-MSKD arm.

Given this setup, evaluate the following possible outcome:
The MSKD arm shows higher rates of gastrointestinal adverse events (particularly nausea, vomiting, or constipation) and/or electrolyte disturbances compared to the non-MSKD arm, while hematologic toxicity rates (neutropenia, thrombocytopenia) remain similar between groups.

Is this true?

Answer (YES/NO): NO